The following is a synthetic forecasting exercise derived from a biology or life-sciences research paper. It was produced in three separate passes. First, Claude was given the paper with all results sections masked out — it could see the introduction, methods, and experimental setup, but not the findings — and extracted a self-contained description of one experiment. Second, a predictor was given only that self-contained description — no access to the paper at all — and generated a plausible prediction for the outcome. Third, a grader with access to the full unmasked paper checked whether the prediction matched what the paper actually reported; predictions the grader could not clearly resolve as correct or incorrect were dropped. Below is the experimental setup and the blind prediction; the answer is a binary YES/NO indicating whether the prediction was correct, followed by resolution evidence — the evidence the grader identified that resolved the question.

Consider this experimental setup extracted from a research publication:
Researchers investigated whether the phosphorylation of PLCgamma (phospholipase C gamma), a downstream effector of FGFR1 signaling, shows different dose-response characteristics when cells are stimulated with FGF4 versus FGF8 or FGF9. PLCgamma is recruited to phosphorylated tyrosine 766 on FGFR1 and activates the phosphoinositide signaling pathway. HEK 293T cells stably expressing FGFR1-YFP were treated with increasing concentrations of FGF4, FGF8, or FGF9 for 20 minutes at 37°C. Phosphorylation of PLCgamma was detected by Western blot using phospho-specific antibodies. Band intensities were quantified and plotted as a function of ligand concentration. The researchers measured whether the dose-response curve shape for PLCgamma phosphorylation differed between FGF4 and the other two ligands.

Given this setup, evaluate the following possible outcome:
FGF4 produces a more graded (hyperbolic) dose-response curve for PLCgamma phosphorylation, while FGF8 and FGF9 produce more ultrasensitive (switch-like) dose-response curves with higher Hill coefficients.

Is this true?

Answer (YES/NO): NO